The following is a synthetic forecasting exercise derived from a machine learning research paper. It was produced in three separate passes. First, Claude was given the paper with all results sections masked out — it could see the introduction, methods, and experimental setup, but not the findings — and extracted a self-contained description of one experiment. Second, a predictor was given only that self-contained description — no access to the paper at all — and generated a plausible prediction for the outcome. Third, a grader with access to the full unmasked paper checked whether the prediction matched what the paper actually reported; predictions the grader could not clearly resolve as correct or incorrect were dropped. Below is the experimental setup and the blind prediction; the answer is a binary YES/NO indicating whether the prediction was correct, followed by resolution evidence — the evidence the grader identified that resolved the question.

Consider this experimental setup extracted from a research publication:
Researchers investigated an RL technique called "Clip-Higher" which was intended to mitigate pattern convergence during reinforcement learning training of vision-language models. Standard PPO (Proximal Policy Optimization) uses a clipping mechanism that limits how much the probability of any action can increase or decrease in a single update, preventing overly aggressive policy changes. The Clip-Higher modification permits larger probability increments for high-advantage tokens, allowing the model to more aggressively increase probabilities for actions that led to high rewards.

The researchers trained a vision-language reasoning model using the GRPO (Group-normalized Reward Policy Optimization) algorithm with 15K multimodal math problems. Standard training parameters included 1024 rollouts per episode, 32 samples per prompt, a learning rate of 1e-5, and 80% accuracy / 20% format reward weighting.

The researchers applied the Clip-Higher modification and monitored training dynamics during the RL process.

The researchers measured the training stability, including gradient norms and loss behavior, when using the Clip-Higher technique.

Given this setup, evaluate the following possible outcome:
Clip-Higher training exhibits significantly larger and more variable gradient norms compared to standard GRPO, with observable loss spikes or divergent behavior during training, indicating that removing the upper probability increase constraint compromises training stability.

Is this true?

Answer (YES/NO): YES